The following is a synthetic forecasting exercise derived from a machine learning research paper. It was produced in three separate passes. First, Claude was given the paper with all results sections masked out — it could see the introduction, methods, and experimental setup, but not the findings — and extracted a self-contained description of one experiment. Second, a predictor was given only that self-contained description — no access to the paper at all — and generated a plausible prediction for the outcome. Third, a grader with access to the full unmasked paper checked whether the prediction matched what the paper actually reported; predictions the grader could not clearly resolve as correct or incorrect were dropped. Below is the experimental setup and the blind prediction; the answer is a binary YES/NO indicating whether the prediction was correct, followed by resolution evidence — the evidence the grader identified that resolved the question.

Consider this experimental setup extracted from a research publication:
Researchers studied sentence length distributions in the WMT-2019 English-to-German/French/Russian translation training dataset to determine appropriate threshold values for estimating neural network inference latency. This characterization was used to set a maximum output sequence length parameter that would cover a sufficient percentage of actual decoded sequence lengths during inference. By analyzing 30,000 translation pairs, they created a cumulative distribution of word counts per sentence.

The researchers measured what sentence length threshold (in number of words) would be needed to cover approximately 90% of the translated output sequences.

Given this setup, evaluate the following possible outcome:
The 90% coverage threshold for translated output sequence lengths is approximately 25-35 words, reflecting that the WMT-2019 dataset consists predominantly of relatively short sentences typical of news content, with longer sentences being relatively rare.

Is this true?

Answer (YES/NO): YES